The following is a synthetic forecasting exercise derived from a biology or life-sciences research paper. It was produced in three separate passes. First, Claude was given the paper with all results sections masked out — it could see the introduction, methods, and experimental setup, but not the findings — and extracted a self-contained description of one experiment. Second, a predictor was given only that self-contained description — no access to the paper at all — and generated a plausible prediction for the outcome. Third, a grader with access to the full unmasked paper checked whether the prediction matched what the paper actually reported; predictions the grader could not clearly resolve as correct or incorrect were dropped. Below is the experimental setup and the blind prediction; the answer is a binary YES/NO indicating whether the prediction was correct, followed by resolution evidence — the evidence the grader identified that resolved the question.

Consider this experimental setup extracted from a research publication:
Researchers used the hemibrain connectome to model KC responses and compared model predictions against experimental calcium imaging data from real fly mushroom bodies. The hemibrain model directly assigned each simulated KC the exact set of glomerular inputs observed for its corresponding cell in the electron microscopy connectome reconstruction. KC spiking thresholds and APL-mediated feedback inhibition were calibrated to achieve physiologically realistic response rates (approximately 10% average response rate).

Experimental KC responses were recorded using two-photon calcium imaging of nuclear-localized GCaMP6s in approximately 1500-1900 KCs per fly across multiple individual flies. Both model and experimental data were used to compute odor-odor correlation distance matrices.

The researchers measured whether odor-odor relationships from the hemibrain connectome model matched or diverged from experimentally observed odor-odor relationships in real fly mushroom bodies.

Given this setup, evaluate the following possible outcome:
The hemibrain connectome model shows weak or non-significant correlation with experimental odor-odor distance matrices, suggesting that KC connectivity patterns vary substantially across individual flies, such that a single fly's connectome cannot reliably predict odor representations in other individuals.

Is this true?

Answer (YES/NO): NO